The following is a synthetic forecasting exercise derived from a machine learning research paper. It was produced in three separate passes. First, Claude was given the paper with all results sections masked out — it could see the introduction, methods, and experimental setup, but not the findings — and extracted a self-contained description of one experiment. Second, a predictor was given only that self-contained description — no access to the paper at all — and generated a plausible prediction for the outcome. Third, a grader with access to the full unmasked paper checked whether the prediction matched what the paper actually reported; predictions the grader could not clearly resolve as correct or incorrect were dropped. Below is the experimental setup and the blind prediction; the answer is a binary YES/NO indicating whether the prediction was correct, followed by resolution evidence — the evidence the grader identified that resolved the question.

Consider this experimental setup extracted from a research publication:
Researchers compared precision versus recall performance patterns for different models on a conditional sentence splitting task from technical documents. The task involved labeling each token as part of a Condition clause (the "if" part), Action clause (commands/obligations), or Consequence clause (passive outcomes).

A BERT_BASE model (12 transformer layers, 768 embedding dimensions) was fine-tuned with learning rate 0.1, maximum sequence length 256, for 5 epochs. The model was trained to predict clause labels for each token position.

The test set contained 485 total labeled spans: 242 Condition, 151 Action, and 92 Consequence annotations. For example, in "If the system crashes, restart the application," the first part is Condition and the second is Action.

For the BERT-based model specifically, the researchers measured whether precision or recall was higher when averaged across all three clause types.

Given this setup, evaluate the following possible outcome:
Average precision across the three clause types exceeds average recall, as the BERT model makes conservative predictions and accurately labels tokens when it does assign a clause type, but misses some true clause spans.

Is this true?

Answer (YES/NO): NO